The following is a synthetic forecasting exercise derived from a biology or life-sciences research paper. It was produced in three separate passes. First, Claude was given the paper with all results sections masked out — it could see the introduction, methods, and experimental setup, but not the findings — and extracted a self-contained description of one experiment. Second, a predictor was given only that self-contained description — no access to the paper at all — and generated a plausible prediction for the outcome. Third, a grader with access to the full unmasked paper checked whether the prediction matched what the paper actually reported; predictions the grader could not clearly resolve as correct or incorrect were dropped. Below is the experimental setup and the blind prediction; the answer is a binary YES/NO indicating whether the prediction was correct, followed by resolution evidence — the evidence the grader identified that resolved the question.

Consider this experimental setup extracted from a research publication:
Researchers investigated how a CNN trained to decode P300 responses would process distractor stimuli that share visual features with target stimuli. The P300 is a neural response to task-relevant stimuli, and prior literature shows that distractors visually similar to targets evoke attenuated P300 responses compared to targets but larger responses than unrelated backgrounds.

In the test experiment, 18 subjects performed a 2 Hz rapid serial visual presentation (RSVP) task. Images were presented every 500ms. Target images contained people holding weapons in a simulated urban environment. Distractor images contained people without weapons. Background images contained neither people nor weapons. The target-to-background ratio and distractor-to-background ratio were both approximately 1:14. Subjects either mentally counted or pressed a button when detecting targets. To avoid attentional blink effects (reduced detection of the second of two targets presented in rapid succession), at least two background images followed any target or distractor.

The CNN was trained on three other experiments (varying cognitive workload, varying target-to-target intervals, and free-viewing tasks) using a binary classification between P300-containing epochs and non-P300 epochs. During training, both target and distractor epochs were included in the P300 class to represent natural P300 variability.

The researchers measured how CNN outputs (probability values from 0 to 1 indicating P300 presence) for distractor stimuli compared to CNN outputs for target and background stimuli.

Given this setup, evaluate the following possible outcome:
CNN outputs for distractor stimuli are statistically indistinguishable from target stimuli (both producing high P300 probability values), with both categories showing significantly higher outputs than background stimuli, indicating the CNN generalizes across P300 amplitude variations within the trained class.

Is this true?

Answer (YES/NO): NO